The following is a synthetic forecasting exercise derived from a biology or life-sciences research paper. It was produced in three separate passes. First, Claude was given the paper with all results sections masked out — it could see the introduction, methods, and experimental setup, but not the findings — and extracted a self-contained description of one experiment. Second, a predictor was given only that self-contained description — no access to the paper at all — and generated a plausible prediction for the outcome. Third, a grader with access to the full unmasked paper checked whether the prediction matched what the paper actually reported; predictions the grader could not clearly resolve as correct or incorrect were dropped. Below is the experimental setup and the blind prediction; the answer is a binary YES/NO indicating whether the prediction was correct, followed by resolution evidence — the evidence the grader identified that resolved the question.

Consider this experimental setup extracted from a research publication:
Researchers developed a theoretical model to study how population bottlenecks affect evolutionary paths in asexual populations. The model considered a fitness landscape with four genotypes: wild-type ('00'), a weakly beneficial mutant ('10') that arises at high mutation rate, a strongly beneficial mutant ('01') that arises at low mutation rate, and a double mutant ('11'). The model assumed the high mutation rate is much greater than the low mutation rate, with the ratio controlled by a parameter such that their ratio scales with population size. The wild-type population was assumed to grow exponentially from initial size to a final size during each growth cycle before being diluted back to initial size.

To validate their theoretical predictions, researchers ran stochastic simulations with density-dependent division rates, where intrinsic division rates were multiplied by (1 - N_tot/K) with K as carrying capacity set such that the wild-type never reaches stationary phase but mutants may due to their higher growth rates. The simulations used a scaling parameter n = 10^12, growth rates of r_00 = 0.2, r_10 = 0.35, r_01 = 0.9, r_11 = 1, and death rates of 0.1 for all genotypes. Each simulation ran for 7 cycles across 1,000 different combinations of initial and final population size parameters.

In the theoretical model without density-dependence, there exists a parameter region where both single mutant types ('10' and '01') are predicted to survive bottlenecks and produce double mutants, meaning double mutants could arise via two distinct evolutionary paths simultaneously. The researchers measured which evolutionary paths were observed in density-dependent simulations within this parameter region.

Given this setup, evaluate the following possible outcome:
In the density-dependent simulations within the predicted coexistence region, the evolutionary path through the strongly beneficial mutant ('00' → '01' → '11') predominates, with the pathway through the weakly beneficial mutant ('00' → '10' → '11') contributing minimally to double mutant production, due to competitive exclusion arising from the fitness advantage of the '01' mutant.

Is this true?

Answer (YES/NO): YES